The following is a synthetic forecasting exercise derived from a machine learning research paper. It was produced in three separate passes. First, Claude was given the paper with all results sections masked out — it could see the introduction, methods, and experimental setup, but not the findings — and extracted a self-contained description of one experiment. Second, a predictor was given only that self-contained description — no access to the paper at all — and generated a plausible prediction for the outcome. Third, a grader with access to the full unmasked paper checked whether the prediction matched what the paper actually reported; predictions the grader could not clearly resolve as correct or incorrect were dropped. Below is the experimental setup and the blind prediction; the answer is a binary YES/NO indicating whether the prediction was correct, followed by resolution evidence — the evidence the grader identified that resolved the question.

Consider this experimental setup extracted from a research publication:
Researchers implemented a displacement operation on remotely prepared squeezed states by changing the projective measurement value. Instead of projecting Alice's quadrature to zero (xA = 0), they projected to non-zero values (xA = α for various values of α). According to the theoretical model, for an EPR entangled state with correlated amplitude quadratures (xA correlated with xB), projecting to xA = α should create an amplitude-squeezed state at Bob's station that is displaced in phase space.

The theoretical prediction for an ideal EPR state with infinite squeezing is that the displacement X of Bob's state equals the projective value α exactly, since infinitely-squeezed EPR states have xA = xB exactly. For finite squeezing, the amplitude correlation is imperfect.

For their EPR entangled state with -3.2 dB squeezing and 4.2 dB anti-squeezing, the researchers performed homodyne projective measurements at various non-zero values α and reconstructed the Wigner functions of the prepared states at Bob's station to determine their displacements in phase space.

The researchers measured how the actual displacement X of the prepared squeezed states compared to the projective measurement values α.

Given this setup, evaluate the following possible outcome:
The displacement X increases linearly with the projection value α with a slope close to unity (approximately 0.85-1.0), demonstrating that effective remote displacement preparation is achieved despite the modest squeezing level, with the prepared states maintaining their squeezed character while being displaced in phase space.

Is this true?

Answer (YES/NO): NO